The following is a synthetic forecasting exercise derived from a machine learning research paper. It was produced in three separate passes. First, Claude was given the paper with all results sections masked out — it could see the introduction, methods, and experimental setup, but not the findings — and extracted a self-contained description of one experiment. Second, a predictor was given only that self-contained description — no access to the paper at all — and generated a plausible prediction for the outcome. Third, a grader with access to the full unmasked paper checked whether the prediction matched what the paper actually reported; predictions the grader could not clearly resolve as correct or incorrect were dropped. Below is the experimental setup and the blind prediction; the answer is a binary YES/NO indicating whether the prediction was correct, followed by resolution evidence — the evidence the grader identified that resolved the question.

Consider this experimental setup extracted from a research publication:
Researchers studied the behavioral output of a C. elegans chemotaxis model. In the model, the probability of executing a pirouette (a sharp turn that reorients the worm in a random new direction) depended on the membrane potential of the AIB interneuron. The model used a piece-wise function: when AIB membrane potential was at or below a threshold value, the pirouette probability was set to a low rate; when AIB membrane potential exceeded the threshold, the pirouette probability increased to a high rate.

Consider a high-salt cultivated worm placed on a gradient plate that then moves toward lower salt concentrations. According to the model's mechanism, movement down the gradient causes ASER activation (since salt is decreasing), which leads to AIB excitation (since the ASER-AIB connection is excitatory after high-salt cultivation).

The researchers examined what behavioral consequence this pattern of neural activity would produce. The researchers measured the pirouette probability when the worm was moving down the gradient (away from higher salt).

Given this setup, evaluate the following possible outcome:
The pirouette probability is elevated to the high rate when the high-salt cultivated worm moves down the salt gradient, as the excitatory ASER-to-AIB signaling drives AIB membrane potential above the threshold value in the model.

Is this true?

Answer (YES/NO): YES